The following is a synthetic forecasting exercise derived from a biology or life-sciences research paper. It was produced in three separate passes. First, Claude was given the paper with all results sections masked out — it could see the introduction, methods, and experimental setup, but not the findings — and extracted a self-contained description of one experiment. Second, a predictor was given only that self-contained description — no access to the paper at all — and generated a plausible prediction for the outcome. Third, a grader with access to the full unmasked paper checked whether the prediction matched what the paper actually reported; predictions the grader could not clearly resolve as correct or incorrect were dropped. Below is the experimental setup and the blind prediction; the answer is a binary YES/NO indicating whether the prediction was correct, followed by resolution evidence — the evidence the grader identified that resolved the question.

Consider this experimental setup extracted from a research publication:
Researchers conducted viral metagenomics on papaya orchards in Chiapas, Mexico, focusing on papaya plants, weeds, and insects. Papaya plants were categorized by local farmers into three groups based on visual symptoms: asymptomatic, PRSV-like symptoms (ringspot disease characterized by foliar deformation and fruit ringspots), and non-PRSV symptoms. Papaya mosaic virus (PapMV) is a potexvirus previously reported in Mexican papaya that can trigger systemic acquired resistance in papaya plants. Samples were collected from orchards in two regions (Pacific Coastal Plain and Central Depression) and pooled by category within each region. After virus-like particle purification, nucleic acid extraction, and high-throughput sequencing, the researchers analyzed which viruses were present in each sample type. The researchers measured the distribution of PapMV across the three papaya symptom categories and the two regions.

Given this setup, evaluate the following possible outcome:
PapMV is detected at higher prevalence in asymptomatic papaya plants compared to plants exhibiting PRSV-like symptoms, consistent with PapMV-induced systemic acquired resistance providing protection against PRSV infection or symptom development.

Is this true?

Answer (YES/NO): NO